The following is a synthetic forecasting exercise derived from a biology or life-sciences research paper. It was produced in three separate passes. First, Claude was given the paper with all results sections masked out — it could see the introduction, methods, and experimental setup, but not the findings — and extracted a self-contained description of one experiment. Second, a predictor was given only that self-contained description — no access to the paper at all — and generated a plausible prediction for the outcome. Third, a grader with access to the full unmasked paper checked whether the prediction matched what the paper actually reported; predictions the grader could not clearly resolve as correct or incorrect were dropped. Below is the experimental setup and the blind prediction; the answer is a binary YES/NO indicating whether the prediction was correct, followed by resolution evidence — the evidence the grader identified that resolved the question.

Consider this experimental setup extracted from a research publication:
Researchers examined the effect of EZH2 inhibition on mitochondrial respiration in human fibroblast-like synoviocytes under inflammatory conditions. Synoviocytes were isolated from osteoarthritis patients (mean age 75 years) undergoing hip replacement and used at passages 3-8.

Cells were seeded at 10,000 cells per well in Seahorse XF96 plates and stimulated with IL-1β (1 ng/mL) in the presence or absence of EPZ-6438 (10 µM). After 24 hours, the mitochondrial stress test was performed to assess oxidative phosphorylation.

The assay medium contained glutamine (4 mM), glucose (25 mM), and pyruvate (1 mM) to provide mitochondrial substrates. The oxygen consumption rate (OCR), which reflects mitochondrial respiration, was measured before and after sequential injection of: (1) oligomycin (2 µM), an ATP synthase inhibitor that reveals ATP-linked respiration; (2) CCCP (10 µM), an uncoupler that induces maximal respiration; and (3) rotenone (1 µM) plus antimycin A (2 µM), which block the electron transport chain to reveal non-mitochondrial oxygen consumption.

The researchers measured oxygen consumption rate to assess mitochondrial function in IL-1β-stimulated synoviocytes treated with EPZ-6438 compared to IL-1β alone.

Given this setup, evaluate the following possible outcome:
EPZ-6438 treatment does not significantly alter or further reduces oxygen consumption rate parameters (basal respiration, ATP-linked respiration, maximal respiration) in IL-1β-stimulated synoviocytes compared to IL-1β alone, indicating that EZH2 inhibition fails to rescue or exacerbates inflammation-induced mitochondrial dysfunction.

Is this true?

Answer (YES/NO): YES